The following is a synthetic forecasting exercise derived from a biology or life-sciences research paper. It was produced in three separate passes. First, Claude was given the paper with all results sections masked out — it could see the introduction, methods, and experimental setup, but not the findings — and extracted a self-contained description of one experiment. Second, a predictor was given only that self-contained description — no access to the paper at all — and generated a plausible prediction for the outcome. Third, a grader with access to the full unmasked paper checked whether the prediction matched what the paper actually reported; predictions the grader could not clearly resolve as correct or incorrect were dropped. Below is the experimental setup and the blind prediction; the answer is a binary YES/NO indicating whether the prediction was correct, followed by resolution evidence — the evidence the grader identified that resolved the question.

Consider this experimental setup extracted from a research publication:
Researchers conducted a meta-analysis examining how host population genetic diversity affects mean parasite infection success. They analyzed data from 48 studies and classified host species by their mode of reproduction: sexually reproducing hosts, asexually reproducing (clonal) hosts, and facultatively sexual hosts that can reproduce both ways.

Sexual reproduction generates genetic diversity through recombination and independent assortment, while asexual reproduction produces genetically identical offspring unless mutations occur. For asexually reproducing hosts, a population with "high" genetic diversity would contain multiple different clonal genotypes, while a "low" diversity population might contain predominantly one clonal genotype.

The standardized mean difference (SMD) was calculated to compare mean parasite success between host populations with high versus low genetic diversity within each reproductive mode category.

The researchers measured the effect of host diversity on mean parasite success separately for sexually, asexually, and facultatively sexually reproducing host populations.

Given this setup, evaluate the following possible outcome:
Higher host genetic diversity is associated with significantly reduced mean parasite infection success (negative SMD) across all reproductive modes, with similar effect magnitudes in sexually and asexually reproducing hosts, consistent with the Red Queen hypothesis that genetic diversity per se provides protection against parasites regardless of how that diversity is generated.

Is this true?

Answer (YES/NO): NO